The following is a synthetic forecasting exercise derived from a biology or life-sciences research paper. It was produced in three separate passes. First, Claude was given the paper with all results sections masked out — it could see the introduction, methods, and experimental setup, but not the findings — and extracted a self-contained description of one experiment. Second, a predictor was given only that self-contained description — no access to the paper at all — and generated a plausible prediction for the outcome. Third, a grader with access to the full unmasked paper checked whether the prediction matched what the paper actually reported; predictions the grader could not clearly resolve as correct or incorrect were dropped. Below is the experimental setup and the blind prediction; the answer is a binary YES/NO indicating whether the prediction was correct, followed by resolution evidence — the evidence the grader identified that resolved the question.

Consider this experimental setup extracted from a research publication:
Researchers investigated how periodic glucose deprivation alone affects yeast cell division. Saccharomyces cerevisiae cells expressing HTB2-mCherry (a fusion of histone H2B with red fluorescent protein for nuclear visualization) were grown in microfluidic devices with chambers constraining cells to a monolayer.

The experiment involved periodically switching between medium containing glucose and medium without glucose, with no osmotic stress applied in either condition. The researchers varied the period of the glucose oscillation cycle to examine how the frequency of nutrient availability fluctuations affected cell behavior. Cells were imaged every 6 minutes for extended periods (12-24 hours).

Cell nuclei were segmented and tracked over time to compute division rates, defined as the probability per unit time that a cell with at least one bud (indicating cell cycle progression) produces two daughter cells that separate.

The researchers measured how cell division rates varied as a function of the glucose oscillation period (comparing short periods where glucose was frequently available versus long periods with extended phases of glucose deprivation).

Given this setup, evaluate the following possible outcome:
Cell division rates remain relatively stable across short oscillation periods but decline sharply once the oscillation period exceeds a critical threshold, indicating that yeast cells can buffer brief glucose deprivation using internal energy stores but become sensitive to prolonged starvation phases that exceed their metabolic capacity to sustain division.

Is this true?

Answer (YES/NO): NO